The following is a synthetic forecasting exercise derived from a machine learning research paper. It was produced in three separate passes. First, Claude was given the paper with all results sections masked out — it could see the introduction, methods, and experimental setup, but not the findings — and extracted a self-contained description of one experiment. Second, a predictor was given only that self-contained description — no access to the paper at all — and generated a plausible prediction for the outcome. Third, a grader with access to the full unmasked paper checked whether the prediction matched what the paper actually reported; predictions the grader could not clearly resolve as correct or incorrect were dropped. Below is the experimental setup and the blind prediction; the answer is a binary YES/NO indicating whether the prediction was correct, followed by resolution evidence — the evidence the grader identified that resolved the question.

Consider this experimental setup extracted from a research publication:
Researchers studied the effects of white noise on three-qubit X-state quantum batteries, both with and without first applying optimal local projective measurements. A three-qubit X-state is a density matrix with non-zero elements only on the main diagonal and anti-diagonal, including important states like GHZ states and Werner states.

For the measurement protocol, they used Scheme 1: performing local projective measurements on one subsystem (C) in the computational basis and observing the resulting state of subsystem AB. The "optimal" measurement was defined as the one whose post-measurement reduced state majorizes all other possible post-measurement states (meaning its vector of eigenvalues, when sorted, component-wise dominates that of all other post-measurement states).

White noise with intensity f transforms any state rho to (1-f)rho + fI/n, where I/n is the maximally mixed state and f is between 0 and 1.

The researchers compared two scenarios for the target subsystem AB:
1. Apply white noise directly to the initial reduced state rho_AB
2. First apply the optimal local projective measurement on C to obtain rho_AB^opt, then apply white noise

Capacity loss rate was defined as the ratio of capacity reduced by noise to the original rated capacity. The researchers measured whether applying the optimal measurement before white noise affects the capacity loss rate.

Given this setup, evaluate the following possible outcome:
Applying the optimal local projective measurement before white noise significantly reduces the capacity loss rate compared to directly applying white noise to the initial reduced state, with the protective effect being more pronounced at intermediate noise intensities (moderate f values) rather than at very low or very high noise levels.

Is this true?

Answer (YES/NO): NO